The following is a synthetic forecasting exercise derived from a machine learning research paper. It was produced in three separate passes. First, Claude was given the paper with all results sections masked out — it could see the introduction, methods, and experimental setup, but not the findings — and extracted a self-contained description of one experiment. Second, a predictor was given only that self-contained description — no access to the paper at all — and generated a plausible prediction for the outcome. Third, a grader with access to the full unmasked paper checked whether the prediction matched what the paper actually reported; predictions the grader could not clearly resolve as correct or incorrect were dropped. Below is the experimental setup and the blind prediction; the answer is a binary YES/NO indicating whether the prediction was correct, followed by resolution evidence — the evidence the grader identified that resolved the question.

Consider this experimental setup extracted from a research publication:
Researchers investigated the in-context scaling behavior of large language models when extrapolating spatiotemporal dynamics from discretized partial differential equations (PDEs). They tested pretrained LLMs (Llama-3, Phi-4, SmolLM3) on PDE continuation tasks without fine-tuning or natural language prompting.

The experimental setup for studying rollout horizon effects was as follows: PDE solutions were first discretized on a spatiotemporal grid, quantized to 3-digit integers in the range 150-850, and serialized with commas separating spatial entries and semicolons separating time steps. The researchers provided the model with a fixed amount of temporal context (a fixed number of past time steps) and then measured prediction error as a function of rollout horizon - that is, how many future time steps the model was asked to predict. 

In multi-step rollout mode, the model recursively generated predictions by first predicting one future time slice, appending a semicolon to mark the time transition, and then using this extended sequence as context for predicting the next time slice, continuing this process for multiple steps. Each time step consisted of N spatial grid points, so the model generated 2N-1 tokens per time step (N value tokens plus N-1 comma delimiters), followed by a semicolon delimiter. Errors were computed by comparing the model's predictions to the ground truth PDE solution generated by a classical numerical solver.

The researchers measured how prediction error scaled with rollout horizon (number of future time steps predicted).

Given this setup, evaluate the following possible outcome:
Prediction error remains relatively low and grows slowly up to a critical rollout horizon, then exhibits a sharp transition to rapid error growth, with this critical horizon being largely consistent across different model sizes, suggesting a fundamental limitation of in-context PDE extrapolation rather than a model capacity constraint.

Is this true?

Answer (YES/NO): NO